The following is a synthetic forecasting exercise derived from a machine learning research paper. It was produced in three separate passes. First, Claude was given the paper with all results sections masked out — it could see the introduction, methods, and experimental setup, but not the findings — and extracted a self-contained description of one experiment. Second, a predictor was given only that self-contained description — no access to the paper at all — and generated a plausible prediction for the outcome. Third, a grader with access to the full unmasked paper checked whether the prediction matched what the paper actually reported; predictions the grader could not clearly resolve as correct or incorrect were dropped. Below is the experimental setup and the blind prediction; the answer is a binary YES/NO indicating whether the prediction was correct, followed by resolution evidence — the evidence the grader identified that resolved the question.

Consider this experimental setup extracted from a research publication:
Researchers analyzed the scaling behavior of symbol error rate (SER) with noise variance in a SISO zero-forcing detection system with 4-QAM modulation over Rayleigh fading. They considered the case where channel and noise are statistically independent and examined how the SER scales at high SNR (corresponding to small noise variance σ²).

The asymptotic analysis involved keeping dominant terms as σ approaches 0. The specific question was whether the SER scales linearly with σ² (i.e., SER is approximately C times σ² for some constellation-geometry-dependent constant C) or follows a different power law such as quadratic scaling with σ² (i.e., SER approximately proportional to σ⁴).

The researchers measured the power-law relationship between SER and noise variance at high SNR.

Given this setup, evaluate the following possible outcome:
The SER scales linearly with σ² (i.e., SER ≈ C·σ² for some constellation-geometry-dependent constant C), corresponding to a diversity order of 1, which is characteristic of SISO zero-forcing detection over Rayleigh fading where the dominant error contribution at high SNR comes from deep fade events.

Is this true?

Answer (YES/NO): YES